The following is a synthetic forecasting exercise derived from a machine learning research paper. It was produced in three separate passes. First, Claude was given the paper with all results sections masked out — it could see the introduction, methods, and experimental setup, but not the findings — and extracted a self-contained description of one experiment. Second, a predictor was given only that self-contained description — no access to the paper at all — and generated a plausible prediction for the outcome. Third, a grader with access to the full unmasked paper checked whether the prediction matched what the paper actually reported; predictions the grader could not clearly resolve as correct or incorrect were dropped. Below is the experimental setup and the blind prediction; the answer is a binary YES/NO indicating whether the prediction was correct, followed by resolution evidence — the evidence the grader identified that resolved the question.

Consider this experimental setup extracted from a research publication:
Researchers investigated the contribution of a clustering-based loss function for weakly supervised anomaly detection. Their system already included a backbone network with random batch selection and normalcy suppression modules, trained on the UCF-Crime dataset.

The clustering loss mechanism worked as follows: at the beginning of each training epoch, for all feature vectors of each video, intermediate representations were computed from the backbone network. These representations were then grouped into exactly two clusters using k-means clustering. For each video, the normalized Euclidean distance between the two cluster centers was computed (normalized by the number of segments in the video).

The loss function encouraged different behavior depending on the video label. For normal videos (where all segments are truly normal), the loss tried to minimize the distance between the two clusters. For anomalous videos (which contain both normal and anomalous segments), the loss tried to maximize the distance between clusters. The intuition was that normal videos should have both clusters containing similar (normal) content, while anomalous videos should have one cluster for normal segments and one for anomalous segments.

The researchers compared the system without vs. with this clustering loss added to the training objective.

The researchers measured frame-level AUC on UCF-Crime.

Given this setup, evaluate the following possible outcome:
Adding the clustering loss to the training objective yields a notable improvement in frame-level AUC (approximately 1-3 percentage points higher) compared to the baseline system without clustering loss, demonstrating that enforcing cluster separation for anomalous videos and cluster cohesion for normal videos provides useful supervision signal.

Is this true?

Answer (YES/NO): YES